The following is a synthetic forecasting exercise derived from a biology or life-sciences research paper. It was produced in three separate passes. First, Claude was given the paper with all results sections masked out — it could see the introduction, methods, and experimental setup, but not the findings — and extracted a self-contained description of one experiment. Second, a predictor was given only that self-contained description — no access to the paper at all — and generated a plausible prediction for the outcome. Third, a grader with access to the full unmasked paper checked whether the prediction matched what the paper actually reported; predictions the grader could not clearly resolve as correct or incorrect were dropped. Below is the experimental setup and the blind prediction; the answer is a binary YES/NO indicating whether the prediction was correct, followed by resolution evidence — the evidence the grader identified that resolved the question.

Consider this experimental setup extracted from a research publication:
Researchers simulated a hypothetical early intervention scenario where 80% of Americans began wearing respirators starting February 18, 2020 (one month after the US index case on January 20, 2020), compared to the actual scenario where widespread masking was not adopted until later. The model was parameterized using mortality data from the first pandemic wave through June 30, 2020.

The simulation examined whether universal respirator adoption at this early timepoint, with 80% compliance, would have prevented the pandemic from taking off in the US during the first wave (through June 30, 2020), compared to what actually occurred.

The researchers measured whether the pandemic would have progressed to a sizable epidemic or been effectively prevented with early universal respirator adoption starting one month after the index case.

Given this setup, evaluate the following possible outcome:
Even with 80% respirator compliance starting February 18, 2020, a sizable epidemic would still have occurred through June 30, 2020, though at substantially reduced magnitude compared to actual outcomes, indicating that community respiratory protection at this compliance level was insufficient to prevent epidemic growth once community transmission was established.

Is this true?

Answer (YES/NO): NO